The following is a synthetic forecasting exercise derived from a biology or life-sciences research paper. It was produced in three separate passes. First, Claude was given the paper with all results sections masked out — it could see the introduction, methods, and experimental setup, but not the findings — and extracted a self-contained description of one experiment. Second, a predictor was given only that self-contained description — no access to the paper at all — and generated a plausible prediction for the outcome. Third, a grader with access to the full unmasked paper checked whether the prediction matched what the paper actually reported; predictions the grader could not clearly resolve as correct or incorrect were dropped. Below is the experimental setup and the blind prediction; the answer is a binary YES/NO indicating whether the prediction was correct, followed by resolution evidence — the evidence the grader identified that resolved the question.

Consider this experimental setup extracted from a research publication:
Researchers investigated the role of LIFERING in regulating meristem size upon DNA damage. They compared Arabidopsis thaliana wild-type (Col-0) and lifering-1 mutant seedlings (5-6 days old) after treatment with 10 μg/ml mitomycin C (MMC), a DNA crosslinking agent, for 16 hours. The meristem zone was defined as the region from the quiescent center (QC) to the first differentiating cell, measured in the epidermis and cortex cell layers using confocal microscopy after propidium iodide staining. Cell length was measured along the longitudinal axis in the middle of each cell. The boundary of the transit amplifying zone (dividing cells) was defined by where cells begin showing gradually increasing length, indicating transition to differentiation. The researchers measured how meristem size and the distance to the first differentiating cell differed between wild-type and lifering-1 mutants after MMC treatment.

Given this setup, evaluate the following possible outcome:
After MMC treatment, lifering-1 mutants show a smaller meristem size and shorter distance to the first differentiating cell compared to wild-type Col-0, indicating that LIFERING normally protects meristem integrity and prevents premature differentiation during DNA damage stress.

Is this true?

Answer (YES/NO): YES